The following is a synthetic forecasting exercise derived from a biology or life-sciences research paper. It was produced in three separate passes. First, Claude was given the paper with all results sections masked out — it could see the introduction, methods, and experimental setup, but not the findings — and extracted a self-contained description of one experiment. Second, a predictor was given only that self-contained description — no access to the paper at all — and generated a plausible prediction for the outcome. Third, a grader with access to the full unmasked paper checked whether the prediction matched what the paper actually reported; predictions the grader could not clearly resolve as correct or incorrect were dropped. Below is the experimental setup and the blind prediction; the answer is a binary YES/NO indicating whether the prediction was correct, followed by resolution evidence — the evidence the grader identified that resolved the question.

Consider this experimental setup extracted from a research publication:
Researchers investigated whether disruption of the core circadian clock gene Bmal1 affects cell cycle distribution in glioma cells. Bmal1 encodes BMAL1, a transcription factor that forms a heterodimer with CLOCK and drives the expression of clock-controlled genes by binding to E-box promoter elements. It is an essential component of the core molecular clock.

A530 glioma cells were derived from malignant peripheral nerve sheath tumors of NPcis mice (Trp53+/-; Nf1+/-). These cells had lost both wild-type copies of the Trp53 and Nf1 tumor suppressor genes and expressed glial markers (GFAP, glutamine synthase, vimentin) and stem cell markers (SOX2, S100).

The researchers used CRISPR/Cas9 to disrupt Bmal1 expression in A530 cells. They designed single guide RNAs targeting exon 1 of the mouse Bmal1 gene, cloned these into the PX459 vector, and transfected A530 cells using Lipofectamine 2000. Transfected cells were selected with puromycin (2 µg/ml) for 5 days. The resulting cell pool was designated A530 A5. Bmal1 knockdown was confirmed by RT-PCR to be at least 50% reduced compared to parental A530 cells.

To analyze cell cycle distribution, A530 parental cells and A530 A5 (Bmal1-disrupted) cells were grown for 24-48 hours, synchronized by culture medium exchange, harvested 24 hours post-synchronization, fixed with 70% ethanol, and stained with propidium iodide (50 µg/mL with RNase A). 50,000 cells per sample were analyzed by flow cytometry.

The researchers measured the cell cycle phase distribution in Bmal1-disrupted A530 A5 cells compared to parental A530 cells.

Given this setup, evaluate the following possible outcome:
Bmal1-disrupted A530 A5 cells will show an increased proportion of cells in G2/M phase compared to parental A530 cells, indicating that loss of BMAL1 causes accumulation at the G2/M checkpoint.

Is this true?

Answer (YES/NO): NO